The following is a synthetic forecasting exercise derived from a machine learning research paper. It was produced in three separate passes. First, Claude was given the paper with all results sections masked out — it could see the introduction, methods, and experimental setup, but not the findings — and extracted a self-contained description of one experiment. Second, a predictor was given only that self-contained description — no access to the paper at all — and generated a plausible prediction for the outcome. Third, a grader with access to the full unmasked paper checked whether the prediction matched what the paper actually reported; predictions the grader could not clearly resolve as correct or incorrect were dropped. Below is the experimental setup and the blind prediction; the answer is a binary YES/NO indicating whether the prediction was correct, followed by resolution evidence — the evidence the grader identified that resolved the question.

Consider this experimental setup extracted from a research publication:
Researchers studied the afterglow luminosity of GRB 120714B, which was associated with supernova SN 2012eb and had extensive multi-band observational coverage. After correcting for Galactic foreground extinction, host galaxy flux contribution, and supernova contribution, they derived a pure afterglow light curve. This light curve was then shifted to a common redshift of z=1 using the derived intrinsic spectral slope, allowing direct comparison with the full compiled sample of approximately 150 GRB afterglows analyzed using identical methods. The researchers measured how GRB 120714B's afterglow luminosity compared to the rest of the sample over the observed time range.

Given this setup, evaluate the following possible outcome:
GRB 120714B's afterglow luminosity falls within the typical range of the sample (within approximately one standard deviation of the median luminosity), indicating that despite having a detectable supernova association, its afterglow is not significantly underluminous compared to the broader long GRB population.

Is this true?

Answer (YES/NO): NO